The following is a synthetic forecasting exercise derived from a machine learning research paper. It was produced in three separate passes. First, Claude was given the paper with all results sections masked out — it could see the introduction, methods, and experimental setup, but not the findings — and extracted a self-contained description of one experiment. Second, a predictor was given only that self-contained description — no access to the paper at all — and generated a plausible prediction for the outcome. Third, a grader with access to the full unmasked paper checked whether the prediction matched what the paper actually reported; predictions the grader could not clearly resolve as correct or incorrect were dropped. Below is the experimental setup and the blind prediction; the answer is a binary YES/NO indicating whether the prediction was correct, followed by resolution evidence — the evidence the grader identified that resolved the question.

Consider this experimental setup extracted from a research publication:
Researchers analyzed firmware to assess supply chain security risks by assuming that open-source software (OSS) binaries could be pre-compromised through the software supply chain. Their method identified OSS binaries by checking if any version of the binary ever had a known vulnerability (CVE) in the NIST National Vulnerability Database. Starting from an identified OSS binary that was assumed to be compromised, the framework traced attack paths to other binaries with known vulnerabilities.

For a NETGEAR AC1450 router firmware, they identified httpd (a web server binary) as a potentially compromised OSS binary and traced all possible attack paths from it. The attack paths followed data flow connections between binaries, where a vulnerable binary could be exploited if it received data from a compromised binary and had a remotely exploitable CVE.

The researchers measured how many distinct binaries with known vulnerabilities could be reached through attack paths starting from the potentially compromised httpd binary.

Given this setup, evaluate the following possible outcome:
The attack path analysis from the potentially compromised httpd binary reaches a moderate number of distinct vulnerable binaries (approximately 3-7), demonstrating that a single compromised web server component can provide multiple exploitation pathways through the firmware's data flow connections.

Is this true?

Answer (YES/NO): YES